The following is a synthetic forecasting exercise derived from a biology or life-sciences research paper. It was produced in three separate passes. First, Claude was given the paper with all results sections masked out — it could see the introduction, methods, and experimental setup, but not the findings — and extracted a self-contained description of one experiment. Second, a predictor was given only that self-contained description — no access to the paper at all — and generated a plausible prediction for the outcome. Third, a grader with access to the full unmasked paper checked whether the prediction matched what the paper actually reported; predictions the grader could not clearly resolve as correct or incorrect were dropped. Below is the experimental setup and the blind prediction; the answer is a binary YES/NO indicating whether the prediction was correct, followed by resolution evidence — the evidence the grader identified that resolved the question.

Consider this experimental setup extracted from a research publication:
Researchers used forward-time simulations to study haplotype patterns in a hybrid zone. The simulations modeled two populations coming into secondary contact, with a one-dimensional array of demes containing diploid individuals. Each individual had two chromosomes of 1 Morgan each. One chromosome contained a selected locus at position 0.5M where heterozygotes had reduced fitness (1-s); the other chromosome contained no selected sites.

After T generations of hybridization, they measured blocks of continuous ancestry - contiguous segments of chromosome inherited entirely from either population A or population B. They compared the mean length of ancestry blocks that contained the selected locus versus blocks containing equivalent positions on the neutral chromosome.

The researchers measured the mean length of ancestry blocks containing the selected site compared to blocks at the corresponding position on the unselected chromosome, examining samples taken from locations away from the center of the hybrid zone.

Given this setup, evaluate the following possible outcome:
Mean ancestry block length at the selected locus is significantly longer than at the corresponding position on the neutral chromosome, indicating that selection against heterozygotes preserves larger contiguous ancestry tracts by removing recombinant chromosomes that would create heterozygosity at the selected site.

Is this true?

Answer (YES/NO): YES